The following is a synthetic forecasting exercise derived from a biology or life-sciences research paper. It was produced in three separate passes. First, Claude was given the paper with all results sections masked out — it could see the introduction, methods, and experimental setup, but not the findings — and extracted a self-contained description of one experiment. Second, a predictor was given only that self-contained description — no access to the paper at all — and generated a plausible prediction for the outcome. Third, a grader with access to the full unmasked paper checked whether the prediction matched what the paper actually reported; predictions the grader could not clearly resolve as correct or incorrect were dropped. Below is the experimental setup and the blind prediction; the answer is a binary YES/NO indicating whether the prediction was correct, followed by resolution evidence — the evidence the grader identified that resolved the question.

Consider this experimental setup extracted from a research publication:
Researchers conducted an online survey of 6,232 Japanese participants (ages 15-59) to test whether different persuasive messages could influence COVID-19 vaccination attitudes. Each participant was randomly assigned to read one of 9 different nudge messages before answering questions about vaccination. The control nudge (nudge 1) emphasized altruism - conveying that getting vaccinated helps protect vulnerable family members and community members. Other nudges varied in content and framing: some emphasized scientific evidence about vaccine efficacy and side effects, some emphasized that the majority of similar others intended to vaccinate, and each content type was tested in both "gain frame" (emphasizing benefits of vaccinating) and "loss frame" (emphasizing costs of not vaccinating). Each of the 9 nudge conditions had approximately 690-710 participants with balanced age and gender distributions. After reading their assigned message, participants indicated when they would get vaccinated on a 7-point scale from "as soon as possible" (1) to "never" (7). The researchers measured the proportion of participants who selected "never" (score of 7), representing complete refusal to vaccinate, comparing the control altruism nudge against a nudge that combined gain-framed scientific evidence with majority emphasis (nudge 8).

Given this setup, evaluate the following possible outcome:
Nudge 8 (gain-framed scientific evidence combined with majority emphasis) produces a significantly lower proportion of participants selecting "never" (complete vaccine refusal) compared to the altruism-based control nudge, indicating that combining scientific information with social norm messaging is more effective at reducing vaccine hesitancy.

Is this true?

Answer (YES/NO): NO